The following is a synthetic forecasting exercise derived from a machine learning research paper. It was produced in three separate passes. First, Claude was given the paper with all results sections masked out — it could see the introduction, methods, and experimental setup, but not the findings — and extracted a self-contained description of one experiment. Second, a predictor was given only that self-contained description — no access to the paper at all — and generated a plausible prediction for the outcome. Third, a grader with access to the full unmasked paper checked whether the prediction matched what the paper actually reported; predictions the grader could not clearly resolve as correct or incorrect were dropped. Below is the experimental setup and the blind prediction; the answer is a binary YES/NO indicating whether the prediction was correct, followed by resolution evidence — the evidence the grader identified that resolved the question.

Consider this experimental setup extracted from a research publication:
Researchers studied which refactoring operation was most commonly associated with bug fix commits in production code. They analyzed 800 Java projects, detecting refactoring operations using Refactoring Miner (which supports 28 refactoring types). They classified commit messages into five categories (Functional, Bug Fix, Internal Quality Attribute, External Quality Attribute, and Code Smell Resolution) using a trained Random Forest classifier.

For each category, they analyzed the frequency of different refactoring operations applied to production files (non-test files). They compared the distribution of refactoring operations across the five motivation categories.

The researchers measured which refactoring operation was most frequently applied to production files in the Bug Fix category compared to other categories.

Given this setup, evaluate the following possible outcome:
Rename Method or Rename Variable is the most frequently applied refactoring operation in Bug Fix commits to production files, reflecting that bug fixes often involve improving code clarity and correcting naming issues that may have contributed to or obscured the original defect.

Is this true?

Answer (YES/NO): NO